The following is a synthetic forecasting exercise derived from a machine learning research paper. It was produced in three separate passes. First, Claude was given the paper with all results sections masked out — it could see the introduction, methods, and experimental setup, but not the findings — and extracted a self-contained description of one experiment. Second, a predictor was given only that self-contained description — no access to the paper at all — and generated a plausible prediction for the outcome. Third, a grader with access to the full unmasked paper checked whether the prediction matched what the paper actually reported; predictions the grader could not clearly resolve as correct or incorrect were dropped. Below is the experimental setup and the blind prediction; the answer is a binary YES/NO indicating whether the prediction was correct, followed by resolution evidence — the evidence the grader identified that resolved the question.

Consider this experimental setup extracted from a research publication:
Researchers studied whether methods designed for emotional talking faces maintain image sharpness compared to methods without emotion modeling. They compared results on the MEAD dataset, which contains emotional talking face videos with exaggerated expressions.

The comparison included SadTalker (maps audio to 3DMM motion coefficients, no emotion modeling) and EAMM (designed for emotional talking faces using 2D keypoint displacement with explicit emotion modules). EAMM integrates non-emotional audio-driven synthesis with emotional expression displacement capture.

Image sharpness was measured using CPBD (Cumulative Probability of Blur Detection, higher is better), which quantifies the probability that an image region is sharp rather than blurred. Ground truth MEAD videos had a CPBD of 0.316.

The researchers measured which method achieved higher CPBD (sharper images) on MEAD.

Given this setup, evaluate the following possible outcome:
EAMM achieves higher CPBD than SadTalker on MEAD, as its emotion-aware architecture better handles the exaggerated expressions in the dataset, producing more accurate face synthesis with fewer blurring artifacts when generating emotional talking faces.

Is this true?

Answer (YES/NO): NO